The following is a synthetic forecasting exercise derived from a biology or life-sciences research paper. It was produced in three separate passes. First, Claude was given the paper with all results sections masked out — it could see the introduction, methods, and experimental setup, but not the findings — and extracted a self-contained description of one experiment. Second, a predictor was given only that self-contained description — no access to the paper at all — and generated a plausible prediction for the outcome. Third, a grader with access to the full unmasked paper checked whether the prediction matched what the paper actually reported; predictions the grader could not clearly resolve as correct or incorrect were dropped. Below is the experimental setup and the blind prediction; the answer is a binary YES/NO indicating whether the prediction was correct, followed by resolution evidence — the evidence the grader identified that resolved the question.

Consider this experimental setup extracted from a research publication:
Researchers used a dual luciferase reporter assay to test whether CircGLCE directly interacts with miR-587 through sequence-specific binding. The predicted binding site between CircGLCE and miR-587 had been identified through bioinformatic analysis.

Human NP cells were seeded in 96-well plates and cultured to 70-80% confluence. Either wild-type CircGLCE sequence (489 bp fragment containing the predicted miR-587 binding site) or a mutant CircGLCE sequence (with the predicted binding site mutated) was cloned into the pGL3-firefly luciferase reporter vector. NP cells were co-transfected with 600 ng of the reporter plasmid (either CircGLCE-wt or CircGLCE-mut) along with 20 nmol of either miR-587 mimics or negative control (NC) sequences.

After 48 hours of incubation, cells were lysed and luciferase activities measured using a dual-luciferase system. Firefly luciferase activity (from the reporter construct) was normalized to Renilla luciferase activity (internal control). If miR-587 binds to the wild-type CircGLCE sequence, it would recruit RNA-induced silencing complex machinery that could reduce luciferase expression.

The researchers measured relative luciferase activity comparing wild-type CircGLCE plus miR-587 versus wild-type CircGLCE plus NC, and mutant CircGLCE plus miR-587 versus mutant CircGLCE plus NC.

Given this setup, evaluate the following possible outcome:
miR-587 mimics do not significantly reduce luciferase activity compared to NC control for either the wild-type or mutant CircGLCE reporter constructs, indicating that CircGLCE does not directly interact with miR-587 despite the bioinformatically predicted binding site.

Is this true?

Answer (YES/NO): NO